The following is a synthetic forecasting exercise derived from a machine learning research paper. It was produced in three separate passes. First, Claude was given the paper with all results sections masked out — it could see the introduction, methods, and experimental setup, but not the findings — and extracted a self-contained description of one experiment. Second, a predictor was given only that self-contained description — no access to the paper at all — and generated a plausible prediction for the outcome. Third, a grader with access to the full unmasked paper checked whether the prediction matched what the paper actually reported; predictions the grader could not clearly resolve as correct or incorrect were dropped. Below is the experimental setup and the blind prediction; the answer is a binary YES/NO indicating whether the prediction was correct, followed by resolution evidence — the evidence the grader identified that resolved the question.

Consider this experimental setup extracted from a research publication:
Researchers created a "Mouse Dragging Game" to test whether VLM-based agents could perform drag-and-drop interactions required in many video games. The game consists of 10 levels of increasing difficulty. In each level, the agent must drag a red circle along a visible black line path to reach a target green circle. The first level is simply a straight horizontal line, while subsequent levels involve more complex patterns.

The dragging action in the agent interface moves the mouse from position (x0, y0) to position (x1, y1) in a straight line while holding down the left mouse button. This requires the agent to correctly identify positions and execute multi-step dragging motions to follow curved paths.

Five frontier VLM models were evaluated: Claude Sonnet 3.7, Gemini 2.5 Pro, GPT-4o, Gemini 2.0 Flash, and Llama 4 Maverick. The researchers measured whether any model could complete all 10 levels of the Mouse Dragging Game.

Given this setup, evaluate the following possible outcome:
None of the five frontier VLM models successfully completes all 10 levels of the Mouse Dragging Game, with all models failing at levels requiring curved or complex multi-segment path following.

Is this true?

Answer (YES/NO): NO